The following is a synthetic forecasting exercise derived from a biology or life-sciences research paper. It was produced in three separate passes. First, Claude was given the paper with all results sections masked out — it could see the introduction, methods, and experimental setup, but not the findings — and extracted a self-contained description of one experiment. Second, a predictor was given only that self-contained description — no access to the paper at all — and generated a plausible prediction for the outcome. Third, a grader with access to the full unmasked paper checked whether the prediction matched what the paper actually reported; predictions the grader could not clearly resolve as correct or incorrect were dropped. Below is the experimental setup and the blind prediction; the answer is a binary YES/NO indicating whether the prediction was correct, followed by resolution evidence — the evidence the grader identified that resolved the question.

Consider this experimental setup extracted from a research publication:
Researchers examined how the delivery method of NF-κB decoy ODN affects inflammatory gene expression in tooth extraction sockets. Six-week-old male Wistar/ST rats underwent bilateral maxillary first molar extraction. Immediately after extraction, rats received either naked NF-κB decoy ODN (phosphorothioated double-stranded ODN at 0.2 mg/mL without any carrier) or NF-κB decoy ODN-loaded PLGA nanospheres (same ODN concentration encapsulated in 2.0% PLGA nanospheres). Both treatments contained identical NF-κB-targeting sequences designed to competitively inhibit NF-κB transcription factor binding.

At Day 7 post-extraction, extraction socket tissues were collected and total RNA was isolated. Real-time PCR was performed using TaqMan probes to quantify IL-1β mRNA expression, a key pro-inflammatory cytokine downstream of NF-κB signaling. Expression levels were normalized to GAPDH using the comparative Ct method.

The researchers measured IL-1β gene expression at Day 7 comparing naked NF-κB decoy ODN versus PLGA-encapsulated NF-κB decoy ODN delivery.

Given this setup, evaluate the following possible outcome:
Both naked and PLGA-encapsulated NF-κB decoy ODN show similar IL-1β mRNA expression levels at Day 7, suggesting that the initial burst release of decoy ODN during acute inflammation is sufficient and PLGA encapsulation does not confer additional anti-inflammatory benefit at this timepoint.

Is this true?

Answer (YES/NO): YES